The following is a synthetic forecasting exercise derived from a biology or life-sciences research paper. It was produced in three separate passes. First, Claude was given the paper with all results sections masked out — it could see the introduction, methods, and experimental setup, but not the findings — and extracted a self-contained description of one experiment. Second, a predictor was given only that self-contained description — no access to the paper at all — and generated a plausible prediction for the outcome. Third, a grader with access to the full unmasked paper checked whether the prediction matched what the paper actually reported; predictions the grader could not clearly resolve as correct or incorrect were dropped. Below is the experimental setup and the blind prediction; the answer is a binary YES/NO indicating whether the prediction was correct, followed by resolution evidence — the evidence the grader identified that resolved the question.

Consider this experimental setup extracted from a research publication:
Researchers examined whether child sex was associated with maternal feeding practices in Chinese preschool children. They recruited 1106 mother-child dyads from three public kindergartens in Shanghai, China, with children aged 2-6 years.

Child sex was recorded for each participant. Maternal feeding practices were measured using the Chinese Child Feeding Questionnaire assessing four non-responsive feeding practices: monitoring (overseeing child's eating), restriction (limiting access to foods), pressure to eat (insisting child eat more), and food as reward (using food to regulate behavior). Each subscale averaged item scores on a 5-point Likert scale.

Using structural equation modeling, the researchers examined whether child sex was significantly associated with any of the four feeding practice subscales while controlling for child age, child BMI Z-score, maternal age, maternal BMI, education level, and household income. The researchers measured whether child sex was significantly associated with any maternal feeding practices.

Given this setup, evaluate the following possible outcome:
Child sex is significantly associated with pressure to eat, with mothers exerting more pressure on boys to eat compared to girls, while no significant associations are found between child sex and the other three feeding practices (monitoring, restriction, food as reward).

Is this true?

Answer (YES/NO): NO